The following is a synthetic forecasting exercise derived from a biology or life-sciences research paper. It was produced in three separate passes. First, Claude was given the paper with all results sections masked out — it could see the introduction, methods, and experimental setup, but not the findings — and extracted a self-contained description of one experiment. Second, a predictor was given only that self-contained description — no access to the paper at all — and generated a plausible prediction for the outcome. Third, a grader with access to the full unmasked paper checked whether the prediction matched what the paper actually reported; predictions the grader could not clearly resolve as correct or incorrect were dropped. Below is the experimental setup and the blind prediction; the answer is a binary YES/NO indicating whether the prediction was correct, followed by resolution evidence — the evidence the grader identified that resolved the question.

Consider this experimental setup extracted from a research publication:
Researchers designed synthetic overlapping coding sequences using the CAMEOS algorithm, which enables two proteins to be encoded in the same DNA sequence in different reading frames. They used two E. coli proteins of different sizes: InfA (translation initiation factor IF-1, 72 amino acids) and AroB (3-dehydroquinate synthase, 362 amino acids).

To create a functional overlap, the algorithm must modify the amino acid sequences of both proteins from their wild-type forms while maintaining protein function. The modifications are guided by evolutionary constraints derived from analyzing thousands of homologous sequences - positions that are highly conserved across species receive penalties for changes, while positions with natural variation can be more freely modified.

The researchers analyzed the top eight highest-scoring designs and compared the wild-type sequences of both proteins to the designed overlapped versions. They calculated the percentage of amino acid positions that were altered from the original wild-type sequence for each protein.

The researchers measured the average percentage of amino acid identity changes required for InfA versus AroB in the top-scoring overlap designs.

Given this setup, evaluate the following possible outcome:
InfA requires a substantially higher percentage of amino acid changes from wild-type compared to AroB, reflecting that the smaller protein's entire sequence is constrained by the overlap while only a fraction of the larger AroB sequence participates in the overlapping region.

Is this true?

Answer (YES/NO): YES